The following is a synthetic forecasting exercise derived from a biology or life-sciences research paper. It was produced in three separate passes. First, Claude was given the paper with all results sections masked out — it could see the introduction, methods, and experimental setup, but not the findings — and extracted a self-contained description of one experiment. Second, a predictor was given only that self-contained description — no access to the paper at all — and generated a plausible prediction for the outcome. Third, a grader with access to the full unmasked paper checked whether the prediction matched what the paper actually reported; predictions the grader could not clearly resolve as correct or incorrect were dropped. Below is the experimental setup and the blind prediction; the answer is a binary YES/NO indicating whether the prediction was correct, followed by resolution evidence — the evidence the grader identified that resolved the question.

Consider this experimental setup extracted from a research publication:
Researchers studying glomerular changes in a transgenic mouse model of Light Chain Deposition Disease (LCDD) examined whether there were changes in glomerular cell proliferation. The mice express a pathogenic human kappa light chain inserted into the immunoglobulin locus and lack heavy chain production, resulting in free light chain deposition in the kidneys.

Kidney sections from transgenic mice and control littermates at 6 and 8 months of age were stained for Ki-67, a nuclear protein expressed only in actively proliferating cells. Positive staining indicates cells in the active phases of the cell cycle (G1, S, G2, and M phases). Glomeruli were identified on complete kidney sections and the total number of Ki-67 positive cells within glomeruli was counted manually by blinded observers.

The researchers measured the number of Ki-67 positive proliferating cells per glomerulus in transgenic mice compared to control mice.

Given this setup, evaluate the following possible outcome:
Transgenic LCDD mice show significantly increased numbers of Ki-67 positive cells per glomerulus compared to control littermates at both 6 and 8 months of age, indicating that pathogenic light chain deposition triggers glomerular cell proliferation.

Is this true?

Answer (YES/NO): NO